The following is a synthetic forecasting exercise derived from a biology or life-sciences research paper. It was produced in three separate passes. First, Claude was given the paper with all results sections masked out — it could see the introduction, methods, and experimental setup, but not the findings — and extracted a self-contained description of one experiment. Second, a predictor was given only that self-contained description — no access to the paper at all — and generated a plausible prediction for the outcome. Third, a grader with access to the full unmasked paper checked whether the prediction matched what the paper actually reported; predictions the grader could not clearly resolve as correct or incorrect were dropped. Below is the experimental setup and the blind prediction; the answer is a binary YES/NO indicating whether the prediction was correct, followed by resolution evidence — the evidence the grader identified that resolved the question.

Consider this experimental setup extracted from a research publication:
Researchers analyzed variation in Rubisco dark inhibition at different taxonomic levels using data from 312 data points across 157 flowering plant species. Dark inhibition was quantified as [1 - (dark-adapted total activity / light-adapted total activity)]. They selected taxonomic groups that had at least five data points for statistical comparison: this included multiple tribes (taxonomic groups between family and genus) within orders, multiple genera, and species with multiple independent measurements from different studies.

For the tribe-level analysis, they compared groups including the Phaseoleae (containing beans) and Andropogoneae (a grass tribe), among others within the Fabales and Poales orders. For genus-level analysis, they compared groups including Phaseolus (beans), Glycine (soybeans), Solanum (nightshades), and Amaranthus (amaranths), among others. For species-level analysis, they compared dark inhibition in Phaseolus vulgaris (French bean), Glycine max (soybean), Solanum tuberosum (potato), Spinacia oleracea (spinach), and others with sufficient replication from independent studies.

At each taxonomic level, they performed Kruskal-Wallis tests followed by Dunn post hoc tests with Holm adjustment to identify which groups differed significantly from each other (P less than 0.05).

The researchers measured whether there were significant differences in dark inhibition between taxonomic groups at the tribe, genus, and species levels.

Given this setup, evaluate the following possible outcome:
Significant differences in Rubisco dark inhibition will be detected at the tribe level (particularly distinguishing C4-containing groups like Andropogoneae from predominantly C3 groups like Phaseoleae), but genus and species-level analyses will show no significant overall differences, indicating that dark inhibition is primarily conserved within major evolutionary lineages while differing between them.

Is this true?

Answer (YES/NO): NO